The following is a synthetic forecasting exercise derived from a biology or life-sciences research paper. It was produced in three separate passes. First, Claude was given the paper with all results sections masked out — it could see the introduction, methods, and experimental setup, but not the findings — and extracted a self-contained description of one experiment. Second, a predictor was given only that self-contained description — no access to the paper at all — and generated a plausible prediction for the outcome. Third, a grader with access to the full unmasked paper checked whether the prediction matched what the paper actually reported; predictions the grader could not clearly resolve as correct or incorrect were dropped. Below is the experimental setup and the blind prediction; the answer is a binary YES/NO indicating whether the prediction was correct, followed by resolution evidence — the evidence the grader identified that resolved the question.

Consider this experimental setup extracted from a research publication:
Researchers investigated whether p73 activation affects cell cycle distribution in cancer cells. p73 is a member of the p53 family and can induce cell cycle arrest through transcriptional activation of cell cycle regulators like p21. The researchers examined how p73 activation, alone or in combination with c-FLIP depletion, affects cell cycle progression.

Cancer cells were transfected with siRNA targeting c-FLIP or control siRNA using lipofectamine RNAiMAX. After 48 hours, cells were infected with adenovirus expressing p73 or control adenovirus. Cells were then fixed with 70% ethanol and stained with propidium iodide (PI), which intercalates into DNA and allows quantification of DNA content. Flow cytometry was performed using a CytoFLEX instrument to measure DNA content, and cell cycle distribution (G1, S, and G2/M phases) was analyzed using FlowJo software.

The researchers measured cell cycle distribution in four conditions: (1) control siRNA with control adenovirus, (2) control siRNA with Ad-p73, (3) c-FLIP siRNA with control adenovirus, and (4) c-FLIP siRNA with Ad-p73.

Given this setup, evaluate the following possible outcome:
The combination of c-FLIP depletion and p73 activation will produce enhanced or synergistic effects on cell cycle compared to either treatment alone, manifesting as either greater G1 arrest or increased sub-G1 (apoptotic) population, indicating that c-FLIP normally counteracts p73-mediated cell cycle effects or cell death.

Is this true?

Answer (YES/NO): YES